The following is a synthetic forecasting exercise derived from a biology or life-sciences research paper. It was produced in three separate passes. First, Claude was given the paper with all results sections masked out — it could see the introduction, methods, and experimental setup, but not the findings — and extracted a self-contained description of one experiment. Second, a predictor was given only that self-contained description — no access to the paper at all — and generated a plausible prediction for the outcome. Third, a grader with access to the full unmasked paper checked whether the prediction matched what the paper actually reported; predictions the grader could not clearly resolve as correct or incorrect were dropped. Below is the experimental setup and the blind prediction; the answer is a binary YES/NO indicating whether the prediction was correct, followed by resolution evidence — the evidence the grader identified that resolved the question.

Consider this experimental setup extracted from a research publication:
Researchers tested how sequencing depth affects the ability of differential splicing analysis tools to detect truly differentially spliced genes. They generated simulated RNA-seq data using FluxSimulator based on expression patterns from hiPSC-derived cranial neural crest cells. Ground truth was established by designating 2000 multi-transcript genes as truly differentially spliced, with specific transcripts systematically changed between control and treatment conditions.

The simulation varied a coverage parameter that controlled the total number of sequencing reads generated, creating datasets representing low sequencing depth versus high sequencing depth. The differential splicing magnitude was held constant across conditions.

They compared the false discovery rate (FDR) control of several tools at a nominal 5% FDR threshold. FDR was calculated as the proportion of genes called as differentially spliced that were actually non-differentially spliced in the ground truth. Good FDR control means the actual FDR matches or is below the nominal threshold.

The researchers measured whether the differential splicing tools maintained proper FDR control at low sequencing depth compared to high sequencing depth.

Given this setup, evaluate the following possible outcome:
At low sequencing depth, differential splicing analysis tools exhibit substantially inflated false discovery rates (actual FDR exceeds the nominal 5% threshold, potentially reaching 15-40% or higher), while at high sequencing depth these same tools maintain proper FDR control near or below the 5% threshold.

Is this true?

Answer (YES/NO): NO